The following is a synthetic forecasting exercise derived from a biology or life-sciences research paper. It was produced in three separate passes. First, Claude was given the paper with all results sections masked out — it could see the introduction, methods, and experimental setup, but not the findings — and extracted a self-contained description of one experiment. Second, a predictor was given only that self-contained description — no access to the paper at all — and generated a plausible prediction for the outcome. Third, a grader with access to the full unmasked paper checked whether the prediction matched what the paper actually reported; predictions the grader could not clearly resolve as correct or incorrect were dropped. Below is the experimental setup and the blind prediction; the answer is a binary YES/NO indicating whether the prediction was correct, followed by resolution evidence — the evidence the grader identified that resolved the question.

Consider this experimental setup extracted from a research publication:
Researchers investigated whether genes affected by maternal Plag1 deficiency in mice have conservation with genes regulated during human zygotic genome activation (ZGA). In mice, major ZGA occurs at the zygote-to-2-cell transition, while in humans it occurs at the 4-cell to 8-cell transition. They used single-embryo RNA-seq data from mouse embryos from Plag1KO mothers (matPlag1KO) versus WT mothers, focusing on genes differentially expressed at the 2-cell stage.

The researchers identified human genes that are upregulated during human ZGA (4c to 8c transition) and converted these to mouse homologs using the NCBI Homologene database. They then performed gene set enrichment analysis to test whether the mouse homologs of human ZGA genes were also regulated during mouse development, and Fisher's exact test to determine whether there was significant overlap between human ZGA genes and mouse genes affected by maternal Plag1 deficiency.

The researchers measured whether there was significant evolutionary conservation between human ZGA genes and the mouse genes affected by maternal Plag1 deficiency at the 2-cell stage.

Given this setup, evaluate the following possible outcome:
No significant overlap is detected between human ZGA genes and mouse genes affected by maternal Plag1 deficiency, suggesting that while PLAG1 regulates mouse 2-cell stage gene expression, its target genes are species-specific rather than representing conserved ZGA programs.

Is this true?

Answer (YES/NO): NO